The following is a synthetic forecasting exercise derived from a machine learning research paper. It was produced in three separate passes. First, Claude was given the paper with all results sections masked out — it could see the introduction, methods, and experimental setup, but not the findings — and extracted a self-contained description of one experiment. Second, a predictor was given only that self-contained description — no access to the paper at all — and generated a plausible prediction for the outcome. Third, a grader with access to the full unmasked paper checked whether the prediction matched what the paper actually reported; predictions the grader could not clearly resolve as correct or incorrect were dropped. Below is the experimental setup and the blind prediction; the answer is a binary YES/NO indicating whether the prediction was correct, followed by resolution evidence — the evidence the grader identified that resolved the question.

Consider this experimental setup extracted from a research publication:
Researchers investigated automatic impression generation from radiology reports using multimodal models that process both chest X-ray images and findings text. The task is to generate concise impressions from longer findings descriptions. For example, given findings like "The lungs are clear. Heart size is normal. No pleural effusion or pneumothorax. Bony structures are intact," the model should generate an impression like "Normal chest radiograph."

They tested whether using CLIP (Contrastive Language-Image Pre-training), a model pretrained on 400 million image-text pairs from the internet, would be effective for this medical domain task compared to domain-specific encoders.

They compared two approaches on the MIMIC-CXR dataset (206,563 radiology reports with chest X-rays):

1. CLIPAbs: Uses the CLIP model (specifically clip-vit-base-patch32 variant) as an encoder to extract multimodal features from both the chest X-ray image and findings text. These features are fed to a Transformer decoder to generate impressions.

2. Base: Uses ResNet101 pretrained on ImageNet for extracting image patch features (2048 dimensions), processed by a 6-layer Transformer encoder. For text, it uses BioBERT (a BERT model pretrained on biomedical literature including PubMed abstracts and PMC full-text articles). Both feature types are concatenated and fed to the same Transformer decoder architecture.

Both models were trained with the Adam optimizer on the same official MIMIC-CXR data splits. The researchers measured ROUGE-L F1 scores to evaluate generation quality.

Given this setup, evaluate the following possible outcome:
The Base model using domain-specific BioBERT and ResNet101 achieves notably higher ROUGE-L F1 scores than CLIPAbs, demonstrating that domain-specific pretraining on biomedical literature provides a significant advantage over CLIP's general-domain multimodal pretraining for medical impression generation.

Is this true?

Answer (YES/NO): YES